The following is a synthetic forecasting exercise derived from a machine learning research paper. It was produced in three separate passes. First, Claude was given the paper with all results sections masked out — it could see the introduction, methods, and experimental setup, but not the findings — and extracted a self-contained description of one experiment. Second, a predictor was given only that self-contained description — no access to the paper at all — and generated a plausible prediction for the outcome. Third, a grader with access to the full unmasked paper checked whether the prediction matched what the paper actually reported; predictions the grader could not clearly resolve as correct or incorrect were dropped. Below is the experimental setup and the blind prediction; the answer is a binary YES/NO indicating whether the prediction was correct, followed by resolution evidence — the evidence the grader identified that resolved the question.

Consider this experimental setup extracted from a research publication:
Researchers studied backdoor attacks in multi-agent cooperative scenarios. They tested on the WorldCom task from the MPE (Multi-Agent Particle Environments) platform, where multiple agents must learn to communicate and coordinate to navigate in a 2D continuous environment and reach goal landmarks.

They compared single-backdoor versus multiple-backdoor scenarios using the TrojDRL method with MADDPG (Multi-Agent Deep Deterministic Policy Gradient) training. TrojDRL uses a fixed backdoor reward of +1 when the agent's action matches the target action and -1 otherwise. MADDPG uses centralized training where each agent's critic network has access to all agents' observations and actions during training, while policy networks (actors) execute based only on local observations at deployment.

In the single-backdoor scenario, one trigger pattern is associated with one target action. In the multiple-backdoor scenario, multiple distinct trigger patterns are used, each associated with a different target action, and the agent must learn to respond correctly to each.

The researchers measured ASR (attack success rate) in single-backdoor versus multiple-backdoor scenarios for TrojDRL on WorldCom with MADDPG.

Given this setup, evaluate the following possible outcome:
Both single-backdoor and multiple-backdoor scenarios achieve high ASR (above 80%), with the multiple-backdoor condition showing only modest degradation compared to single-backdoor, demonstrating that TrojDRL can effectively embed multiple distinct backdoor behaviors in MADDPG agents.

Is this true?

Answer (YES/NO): NO